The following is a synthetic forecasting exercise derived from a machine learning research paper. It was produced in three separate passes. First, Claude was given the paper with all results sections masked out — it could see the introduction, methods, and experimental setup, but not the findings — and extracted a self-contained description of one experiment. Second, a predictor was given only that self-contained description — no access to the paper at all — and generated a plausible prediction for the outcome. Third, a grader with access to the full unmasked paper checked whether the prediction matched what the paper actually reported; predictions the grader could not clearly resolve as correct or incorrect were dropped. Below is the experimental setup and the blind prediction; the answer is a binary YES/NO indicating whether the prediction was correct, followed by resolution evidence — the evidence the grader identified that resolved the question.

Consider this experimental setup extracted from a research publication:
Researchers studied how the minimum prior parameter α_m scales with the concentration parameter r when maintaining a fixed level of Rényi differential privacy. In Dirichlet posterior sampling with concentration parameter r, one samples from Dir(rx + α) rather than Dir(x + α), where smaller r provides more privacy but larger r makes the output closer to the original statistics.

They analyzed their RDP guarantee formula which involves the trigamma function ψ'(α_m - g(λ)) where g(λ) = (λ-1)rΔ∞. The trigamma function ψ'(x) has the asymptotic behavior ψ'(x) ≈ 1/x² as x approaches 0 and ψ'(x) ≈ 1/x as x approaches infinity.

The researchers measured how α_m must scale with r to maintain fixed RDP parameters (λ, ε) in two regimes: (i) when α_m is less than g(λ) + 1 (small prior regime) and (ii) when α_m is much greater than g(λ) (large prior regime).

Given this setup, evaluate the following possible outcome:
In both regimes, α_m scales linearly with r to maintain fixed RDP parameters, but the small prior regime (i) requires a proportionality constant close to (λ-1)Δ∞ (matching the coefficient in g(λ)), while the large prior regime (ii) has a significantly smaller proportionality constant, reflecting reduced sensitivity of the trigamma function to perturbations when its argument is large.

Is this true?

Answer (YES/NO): NO